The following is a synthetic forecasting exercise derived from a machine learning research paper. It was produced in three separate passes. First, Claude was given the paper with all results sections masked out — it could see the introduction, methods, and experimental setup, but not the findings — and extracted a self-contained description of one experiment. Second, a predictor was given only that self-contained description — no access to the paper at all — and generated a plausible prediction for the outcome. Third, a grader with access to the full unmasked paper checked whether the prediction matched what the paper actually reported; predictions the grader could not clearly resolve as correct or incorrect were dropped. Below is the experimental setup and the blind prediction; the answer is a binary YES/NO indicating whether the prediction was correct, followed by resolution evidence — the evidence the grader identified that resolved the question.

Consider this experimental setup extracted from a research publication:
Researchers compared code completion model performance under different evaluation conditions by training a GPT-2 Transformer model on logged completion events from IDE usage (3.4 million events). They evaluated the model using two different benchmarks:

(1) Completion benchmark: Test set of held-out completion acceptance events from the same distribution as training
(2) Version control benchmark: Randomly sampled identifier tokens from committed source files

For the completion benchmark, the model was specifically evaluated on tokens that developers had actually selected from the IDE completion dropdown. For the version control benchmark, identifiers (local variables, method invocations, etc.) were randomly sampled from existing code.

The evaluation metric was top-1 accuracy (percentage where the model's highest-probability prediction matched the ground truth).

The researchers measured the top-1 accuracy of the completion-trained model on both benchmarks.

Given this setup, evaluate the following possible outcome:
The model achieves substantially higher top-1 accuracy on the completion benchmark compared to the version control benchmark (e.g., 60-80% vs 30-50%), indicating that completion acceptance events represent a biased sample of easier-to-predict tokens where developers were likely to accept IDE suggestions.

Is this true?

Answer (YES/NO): NO